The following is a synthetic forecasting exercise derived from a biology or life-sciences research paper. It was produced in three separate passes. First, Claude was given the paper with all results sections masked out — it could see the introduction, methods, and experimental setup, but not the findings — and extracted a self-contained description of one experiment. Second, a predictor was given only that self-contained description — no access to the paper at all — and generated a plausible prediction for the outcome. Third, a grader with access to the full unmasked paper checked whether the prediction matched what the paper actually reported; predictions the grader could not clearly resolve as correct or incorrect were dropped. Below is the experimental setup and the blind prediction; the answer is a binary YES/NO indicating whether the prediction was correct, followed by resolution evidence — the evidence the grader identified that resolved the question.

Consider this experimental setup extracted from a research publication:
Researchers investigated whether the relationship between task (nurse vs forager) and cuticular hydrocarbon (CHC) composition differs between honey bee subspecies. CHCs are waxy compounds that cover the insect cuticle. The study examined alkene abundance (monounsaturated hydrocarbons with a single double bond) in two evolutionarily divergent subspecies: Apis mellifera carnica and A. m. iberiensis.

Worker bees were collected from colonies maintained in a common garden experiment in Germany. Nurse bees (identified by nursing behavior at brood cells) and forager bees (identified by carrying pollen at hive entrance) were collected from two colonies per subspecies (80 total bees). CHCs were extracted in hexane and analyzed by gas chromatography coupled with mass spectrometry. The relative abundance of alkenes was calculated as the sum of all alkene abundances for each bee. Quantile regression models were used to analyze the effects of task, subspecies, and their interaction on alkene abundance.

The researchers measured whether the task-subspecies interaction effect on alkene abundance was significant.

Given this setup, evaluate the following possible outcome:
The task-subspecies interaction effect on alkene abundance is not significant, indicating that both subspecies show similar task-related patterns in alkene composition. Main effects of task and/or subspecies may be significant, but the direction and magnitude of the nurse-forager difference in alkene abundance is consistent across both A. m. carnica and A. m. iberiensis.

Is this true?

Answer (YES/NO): NO